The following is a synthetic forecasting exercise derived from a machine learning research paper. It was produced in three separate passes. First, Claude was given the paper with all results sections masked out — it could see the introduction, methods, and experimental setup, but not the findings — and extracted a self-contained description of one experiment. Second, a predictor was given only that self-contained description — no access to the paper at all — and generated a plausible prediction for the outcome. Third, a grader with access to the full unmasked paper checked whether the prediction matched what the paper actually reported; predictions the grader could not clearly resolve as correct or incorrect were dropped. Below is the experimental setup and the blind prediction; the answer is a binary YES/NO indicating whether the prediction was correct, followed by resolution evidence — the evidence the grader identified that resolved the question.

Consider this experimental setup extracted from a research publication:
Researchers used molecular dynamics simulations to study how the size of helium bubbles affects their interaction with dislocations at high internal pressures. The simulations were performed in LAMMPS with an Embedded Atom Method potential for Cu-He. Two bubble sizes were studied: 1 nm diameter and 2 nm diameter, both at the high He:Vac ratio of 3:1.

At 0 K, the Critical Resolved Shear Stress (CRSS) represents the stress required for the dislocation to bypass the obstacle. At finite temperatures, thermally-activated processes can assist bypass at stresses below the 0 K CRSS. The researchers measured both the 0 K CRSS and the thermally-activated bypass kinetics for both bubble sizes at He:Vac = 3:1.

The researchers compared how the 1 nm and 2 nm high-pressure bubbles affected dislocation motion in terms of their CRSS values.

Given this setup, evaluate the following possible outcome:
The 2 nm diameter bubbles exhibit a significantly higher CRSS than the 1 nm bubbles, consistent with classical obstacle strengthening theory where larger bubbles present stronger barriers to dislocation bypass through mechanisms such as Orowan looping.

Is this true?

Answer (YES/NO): NO